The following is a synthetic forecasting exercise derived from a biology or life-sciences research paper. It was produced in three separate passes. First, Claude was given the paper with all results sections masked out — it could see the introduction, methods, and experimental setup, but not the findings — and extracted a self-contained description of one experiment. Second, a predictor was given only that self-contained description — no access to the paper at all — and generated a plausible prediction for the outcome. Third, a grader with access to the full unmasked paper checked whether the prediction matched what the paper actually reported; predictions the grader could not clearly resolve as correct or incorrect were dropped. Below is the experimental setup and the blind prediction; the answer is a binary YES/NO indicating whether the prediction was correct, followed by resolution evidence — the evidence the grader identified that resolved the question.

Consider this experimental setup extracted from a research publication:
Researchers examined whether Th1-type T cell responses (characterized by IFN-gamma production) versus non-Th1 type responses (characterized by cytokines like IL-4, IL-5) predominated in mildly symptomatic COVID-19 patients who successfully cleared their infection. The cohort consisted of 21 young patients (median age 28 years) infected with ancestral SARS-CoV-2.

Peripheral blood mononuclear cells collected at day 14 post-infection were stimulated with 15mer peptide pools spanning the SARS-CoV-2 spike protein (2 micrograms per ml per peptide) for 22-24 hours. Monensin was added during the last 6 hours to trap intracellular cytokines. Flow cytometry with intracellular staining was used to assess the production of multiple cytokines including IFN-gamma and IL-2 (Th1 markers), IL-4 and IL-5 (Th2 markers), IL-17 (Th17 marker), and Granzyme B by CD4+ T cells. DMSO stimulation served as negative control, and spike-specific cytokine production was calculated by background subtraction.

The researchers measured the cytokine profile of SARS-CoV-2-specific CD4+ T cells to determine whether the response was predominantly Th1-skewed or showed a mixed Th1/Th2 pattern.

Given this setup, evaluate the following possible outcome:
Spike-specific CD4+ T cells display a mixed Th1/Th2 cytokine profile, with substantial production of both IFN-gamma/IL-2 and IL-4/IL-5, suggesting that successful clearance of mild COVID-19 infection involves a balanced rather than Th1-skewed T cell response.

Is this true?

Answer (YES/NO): NO